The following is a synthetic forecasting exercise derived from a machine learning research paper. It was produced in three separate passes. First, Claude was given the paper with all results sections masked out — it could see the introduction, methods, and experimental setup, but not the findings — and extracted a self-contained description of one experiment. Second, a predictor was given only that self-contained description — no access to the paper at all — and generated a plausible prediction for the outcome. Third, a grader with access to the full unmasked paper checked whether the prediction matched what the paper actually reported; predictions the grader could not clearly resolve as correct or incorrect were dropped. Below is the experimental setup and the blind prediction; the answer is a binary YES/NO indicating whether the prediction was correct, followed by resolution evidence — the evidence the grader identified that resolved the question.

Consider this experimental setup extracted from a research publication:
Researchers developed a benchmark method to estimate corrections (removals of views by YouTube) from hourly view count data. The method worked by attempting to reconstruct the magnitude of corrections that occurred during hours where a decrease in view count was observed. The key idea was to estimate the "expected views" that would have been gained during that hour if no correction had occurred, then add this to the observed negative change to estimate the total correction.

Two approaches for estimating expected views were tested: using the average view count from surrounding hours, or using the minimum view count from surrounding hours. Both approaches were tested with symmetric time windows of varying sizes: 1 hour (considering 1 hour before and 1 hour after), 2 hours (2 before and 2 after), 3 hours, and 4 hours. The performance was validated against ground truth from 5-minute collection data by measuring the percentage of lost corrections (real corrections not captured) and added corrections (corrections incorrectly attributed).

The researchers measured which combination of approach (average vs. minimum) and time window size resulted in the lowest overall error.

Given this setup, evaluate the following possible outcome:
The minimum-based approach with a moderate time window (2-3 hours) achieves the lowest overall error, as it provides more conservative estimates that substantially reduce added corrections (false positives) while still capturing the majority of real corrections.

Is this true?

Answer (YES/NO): NO